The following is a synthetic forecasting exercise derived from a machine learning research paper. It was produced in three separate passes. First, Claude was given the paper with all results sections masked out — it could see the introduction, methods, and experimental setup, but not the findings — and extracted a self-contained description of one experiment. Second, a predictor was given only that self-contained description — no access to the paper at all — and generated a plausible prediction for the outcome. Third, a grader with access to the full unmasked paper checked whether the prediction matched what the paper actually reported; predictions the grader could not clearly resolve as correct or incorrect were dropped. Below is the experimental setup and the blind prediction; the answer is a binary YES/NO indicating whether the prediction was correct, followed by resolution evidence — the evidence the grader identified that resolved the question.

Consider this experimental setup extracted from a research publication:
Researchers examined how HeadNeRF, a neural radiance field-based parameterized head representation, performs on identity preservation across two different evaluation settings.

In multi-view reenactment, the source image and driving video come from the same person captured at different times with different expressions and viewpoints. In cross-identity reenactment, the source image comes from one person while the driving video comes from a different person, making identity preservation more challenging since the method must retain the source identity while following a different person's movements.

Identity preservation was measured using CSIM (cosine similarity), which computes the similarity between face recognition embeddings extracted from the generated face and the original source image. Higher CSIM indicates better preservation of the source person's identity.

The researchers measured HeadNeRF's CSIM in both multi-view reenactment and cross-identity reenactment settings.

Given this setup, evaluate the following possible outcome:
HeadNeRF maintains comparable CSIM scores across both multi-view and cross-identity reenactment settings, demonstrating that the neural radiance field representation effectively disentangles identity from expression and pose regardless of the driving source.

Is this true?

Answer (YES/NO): NO